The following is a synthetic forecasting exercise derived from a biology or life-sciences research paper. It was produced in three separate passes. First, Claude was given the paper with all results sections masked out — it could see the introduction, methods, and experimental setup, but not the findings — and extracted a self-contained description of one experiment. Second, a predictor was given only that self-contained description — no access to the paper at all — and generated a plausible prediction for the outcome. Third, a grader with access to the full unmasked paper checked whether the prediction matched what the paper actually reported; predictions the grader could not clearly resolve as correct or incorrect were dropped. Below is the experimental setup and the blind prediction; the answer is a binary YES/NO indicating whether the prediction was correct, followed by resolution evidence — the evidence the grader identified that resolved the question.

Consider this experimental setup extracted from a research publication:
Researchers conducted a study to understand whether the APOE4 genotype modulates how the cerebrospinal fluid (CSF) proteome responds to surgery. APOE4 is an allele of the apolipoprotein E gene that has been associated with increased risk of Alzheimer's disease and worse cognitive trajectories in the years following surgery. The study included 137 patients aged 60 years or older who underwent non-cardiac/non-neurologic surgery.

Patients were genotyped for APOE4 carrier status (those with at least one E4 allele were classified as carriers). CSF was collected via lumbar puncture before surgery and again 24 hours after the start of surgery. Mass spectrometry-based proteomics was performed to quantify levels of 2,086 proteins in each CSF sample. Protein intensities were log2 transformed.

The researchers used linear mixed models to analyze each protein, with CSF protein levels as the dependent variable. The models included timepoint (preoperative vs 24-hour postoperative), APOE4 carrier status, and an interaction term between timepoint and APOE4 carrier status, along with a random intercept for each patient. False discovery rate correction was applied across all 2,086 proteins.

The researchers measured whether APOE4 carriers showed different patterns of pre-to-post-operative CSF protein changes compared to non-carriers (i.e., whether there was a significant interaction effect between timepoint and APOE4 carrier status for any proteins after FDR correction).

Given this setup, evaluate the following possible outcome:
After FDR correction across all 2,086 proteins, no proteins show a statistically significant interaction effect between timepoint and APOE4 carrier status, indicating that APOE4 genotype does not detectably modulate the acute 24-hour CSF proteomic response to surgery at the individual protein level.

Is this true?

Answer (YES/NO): YES